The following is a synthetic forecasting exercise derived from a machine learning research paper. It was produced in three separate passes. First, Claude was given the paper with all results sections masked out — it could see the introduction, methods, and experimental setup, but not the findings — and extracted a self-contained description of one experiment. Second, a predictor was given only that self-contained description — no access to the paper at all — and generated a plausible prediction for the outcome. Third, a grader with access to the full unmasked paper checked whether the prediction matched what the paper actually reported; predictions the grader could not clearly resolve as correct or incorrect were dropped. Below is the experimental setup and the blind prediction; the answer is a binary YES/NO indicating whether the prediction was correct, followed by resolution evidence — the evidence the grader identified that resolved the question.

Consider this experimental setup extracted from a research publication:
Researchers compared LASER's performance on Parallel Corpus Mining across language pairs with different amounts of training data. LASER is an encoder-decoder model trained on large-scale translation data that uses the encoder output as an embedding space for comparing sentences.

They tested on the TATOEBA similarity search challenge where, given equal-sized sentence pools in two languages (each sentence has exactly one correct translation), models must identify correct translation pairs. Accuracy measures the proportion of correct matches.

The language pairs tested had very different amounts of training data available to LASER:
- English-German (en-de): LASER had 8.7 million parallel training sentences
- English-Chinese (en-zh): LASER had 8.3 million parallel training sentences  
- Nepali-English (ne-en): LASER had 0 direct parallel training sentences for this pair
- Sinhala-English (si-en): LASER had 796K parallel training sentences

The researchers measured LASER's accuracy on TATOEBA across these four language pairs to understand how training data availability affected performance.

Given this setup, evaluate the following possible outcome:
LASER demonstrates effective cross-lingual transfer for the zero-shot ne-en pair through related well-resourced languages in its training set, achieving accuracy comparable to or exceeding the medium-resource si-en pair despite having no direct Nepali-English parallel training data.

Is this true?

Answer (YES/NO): NO